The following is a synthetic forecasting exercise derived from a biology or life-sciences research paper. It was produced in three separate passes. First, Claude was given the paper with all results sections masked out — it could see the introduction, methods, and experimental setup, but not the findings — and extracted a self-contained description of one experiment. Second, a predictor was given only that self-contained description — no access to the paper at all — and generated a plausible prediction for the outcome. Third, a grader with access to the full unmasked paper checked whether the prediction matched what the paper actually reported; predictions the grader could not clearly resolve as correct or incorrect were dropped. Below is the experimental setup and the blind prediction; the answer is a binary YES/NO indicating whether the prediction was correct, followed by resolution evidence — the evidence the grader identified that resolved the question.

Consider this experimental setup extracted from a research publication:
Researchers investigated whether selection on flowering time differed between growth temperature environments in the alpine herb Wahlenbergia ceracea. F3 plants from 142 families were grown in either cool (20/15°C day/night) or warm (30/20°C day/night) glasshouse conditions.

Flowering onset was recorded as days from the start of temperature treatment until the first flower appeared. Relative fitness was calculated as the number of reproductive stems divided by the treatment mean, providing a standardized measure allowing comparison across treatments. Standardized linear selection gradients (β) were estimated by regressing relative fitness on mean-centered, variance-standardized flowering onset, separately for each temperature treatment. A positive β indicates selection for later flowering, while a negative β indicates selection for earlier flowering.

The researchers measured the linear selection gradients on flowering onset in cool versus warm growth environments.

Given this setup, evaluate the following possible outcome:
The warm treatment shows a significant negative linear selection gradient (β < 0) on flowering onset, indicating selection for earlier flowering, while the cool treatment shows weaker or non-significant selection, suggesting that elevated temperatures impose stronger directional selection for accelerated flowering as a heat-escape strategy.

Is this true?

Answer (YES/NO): NO